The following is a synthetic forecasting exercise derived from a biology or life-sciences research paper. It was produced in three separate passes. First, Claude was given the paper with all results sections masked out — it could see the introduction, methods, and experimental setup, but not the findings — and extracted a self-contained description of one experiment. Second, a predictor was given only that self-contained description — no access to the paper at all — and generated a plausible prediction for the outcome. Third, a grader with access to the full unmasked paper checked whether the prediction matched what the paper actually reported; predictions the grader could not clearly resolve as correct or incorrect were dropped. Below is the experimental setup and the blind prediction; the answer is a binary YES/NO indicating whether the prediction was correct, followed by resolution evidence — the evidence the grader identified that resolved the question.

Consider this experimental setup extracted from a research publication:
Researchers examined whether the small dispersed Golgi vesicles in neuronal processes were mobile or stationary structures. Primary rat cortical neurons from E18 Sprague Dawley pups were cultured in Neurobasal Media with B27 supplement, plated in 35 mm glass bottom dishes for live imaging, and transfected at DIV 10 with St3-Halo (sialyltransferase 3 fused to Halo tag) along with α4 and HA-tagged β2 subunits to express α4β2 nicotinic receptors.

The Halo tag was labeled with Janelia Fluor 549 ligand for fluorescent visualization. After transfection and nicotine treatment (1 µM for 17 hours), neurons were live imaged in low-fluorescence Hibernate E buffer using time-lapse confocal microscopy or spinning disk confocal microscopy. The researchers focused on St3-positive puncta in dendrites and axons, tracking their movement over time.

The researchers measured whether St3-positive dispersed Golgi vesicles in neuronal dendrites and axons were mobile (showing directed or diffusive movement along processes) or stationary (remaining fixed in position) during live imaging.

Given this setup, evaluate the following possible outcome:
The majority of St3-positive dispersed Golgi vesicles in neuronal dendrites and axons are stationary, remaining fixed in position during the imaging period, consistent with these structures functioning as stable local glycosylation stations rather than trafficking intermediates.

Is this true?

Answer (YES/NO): NO